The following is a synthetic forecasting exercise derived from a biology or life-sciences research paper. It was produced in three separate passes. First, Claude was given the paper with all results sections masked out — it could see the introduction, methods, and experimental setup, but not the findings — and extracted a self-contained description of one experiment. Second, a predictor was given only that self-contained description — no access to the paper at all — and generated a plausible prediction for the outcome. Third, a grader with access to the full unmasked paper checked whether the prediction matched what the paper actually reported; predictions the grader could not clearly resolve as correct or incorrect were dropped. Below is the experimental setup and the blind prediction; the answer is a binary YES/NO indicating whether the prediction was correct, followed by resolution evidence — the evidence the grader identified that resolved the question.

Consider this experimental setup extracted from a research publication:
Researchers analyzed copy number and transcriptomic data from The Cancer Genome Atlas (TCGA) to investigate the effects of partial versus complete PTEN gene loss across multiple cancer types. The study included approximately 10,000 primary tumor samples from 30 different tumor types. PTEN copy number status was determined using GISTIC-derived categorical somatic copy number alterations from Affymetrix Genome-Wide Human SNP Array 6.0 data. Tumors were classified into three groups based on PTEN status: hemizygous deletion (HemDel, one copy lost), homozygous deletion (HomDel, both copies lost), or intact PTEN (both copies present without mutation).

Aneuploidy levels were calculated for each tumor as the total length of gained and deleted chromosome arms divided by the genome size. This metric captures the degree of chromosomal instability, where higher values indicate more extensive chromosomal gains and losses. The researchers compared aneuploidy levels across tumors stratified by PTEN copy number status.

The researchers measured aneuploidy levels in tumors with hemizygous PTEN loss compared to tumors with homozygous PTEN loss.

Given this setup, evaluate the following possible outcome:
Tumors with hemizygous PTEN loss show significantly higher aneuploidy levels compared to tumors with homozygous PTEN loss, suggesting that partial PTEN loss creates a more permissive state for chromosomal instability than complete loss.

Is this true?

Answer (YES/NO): YES